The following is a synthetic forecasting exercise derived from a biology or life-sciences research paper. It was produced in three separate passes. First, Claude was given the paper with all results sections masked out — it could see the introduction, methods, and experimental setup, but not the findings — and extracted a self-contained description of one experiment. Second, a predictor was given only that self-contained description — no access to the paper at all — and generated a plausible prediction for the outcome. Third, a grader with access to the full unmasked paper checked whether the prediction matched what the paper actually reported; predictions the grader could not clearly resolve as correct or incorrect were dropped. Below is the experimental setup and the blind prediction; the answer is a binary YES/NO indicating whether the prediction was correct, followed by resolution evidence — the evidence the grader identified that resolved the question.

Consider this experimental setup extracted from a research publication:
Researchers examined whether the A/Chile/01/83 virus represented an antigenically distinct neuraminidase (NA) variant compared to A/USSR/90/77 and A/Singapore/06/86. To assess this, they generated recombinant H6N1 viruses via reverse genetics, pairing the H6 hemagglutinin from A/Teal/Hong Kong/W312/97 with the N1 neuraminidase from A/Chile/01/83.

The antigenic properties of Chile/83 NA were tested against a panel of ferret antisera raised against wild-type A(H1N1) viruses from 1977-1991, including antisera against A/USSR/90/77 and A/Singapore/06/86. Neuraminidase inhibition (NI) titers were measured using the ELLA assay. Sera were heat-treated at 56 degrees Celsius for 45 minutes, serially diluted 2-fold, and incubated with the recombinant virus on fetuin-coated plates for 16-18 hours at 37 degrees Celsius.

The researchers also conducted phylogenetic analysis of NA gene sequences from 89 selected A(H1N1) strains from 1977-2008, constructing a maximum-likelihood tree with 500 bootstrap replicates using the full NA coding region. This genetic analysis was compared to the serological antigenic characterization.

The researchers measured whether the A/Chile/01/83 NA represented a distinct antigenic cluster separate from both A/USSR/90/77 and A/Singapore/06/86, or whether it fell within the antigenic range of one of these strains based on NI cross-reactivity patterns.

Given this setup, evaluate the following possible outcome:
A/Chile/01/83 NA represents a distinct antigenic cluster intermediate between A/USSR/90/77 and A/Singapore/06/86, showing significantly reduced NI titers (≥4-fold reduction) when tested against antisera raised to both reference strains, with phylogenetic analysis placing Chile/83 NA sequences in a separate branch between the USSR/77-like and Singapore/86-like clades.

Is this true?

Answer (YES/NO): NO